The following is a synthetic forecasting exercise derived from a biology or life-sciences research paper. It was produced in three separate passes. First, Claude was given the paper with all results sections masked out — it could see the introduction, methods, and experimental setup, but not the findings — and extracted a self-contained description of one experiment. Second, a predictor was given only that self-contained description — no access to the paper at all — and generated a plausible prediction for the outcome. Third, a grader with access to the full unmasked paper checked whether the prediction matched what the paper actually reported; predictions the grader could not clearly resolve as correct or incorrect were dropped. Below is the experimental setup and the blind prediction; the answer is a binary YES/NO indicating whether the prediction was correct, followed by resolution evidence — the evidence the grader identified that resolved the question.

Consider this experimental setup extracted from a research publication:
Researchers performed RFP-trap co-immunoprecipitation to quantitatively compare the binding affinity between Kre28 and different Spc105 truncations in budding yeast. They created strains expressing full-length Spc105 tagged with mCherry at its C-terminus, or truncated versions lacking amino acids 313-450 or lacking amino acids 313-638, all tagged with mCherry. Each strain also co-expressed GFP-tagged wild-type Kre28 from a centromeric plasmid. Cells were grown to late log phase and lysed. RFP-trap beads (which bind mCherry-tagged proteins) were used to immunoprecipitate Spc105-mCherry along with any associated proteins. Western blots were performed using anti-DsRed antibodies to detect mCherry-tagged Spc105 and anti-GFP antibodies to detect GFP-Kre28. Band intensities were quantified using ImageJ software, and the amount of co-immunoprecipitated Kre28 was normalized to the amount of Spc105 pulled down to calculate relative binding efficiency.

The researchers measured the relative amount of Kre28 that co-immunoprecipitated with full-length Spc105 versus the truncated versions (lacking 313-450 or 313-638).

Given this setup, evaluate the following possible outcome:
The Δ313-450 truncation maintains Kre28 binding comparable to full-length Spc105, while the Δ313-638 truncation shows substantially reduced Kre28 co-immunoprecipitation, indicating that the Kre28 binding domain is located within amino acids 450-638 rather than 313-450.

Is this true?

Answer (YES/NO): YES